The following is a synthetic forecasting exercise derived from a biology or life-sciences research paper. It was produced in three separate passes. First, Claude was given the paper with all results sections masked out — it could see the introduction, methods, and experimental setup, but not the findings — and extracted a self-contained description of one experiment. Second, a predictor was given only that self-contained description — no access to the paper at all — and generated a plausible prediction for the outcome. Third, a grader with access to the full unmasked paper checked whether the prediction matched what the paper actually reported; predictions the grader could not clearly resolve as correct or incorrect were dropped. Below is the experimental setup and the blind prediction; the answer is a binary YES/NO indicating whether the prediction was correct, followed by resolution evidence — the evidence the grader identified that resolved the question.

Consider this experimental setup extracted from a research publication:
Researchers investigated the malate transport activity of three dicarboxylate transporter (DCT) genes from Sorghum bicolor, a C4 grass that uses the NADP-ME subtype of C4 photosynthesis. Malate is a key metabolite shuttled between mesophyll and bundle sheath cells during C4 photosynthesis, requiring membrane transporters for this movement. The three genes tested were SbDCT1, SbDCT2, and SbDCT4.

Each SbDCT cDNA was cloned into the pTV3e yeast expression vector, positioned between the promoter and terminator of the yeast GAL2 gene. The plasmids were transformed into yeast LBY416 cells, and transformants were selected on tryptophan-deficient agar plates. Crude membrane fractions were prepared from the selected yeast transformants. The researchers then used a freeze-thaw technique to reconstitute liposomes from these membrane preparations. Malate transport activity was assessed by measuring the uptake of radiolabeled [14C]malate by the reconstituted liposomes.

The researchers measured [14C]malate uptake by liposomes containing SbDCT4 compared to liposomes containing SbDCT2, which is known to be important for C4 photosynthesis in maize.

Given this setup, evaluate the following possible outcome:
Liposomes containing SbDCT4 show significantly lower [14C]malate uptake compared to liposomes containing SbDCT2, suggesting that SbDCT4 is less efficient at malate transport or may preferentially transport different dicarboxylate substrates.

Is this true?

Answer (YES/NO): NO